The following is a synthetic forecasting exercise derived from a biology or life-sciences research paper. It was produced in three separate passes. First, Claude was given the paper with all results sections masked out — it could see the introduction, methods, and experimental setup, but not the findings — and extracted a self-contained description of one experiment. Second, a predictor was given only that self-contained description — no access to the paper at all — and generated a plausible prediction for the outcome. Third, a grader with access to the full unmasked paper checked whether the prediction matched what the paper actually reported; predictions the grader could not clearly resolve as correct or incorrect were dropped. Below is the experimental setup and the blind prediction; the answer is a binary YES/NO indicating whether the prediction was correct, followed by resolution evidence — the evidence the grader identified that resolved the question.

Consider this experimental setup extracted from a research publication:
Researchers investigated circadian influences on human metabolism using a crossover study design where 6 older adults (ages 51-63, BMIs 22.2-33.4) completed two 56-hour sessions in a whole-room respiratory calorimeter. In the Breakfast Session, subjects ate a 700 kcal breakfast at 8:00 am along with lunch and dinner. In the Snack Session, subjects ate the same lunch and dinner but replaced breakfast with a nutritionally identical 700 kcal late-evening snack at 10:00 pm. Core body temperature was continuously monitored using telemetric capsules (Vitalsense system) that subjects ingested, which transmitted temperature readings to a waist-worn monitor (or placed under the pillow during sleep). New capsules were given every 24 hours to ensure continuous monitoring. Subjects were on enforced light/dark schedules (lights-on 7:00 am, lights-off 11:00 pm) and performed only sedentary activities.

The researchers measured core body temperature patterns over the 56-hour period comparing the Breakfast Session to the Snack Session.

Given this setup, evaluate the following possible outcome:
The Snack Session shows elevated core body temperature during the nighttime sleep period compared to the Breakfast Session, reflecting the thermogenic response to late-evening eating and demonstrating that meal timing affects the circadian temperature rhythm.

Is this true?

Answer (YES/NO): NO